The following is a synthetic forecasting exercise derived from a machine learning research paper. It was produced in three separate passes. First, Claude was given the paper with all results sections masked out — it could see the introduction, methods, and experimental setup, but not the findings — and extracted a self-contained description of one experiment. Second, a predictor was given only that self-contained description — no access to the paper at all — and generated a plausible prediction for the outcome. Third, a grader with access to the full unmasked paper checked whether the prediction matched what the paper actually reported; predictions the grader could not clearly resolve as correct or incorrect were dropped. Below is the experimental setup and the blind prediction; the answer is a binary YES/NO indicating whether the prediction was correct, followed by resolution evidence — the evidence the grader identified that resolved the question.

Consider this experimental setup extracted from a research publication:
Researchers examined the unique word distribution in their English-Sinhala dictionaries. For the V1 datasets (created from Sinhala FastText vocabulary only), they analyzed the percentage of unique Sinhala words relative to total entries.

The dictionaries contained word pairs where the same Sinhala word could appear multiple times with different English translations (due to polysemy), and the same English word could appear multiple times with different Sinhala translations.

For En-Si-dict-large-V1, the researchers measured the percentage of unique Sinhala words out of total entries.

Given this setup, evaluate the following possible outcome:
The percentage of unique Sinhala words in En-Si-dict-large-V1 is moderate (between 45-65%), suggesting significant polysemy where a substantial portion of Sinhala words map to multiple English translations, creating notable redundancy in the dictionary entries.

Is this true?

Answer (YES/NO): NO